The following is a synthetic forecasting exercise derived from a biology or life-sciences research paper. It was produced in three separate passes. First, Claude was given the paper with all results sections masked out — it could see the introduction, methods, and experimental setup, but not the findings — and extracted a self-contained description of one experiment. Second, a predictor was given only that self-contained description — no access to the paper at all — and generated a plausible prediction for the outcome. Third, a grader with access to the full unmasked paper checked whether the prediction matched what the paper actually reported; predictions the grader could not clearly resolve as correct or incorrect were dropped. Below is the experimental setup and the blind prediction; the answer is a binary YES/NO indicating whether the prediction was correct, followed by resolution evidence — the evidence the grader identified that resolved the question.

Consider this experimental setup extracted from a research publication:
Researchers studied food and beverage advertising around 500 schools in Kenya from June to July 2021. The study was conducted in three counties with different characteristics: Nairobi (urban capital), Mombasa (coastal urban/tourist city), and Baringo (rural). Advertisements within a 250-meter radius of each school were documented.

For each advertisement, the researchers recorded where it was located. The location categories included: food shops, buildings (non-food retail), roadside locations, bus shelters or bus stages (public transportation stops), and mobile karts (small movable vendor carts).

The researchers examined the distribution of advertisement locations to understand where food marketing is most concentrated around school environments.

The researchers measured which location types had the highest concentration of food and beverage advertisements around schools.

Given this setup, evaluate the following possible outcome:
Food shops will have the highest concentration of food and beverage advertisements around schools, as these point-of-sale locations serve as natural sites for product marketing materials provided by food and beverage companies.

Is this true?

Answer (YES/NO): YES